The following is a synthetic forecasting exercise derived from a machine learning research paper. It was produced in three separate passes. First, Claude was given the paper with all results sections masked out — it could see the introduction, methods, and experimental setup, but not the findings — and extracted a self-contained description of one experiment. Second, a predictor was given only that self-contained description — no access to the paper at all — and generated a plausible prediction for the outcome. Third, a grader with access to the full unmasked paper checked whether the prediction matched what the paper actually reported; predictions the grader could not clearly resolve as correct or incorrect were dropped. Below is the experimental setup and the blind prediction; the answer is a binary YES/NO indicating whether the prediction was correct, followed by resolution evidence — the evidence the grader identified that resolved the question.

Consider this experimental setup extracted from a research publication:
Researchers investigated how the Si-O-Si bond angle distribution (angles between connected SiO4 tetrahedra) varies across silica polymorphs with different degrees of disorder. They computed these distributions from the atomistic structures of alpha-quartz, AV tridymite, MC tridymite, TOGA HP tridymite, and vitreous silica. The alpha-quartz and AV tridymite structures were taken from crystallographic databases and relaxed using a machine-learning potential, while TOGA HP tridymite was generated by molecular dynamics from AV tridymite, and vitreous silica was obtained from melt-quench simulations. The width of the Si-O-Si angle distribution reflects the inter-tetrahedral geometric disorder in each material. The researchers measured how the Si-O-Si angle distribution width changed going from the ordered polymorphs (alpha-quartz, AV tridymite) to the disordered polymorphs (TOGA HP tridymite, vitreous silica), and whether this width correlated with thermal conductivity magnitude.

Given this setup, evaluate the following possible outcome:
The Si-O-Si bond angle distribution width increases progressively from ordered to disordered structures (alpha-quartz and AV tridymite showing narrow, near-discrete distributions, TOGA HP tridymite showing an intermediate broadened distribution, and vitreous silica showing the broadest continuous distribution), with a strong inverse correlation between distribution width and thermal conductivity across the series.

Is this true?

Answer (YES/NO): YES